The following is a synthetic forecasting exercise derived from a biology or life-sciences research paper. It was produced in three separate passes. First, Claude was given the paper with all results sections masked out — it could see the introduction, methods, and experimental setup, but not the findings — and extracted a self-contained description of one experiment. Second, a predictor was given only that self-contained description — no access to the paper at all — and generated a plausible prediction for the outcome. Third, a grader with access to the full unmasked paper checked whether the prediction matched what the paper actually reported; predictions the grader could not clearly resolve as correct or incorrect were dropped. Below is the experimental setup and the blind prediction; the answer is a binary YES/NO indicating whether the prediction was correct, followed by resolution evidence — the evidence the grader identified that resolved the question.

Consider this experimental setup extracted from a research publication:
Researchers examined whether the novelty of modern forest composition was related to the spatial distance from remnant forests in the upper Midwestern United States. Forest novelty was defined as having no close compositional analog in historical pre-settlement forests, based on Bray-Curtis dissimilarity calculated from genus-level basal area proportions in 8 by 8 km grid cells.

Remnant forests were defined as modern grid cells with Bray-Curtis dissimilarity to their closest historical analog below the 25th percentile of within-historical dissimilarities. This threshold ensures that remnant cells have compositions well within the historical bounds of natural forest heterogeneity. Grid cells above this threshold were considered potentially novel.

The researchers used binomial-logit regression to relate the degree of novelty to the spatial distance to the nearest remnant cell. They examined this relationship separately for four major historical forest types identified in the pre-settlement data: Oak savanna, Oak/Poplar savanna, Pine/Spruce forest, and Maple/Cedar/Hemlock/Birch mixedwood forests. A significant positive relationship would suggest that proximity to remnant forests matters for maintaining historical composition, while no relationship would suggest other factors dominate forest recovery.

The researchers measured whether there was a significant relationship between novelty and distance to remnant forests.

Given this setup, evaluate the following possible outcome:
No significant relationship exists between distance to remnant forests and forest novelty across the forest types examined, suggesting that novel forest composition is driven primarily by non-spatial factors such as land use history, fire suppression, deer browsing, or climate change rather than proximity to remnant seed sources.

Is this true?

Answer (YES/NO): NO